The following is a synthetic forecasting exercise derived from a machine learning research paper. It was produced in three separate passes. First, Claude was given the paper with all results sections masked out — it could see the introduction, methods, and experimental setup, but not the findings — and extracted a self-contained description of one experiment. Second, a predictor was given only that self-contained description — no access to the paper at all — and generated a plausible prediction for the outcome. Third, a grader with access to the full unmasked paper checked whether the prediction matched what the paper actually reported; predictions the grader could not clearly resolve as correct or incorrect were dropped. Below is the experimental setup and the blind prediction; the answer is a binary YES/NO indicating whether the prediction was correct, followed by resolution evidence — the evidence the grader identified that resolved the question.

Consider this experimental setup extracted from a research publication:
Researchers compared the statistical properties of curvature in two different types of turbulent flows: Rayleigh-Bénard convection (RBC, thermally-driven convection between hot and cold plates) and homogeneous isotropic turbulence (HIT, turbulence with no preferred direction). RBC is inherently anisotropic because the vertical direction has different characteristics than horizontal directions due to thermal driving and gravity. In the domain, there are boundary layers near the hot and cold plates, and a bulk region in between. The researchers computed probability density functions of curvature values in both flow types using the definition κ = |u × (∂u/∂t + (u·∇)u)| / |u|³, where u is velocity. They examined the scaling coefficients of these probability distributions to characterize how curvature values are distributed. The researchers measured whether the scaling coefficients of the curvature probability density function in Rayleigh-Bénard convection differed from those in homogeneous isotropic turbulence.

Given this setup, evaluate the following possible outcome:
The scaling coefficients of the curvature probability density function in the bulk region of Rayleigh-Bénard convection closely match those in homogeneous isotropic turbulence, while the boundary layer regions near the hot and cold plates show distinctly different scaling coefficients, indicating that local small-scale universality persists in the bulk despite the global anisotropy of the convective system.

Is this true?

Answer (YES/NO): YES